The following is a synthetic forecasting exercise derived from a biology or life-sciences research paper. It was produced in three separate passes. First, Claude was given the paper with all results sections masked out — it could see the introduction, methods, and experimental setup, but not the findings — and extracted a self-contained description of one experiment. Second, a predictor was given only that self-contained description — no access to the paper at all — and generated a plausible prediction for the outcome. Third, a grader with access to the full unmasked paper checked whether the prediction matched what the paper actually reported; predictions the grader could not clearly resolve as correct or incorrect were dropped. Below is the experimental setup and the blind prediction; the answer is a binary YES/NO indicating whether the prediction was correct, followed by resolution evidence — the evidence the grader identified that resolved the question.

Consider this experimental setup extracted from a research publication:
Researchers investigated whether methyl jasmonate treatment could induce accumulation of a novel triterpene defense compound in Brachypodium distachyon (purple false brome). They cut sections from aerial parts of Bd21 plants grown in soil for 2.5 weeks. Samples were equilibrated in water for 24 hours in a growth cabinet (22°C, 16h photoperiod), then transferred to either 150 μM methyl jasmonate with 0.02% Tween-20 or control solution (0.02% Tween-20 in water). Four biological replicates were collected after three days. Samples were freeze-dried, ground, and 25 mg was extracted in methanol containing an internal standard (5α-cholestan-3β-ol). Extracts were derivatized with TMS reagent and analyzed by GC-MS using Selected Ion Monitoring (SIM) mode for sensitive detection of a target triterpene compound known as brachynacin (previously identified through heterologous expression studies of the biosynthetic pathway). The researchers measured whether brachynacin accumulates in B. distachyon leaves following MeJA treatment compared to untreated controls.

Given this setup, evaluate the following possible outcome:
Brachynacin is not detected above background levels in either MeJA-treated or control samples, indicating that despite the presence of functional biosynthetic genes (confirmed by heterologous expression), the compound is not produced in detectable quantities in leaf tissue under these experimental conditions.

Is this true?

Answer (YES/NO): NO